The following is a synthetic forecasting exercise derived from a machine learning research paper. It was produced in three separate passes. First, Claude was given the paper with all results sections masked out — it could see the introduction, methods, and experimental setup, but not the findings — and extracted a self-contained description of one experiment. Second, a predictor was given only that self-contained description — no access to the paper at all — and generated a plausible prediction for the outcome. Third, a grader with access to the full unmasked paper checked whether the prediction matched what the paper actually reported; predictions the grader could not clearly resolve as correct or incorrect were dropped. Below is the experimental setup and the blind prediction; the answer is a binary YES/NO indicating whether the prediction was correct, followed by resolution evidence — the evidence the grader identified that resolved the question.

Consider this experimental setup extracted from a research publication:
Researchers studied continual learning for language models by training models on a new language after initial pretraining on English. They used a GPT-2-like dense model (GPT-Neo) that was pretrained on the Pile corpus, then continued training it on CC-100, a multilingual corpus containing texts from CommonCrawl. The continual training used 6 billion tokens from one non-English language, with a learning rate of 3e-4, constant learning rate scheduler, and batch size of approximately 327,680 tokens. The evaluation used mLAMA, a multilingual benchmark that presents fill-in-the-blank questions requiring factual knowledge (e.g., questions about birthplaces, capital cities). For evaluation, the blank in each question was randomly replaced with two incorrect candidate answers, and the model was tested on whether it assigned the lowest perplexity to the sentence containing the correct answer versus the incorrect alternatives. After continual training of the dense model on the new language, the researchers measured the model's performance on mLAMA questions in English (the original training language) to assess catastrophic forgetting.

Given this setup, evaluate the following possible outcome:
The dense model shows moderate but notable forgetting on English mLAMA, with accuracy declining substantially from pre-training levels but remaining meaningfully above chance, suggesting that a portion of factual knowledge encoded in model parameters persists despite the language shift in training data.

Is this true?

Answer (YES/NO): YES